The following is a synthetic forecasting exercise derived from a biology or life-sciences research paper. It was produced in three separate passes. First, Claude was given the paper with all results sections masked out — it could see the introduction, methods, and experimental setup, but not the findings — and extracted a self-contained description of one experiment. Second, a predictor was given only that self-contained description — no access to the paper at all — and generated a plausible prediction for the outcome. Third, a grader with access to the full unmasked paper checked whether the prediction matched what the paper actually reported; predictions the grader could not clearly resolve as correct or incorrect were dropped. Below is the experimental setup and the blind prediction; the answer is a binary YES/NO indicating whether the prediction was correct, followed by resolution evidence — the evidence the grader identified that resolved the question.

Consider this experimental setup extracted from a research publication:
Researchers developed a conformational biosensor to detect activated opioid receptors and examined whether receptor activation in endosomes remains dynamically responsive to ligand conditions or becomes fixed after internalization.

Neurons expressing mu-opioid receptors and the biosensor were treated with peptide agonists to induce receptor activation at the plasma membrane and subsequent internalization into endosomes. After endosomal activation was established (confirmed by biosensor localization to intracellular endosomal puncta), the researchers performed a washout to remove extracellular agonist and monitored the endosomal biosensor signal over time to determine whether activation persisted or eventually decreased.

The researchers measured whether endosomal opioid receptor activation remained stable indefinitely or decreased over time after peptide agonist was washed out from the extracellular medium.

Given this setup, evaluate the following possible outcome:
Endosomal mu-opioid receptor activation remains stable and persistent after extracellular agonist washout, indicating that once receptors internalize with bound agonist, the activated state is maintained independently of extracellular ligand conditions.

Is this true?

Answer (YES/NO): NO